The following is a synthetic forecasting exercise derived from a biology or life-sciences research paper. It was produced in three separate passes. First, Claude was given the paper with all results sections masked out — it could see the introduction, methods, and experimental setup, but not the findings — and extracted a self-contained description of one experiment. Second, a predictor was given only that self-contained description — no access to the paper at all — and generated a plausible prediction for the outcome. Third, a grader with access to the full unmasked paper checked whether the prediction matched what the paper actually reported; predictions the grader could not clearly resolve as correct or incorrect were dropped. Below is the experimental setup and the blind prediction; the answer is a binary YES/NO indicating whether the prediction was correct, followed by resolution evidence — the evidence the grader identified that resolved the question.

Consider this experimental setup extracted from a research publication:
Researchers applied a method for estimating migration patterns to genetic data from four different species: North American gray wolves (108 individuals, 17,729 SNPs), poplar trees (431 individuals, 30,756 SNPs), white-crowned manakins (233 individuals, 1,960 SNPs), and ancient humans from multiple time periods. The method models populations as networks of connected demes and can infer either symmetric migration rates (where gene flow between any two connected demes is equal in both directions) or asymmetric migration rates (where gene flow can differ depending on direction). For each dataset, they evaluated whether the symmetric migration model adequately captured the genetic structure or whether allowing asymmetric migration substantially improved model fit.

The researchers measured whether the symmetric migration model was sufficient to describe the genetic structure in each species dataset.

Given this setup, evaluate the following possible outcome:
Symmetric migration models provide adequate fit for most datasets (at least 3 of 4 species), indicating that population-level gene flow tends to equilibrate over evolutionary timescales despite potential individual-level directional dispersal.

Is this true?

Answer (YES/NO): NO